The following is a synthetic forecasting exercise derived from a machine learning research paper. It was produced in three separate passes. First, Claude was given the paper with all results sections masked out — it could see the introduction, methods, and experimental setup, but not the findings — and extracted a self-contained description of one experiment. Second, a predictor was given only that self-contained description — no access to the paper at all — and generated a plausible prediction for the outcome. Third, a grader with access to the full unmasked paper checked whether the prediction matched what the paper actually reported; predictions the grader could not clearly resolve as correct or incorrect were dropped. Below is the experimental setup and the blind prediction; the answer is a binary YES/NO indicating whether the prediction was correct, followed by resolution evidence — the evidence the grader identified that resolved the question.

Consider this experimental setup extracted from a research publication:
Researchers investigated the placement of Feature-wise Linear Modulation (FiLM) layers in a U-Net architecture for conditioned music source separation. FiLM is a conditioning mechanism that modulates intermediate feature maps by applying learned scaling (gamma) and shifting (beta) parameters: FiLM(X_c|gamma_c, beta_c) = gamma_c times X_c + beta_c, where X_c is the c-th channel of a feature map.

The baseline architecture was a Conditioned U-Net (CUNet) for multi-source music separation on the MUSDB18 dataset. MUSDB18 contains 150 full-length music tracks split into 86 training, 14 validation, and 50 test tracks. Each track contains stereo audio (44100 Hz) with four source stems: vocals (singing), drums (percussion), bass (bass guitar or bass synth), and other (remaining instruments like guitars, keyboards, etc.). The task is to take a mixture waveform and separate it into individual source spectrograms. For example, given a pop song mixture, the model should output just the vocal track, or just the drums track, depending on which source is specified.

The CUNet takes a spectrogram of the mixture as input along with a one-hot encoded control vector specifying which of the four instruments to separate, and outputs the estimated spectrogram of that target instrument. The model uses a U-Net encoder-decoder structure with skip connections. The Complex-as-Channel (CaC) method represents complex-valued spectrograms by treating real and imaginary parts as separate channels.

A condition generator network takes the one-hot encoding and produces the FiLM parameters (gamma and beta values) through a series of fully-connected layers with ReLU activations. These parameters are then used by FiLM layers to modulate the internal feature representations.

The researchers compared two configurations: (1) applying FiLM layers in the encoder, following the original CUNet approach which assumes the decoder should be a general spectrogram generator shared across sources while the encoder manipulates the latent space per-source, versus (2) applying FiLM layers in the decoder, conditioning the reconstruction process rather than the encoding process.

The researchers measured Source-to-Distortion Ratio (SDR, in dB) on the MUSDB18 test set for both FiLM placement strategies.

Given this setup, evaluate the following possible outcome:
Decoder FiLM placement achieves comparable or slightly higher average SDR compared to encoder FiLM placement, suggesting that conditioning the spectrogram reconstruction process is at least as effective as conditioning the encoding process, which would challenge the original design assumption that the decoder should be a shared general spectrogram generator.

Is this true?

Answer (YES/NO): YES